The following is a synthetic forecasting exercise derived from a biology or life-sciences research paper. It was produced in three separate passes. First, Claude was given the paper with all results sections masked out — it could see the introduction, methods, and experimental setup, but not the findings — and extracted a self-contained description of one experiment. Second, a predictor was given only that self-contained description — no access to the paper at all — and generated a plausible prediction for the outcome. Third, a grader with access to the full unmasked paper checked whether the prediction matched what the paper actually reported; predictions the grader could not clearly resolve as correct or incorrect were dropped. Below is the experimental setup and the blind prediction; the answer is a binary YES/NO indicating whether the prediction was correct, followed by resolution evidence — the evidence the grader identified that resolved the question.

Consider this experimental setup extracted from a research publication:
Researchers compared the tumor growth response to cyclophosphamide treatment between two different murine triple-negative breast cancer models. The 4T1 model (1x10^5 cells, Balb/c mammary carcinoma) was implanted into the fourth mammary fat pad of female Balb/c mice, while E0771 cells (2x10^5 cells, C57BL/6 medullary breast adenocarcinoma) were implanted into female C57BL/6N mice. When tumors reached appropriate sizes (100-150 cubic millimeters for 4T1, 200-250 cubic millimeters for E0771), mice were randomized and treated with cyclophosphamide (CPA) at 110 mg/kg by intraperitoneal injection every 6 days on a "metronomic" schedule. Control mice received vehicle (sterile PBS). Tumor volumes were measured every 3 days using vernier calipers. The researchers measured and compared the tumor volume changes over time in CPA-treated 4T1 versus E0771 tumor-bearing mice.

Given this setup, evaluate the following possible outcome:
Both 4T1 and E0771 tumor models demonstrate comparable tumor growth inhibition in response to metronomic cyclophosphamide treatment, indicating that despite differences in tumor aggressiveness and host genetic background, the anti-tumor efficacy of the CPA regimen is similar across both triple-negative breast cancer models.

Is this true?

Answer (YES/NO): NO